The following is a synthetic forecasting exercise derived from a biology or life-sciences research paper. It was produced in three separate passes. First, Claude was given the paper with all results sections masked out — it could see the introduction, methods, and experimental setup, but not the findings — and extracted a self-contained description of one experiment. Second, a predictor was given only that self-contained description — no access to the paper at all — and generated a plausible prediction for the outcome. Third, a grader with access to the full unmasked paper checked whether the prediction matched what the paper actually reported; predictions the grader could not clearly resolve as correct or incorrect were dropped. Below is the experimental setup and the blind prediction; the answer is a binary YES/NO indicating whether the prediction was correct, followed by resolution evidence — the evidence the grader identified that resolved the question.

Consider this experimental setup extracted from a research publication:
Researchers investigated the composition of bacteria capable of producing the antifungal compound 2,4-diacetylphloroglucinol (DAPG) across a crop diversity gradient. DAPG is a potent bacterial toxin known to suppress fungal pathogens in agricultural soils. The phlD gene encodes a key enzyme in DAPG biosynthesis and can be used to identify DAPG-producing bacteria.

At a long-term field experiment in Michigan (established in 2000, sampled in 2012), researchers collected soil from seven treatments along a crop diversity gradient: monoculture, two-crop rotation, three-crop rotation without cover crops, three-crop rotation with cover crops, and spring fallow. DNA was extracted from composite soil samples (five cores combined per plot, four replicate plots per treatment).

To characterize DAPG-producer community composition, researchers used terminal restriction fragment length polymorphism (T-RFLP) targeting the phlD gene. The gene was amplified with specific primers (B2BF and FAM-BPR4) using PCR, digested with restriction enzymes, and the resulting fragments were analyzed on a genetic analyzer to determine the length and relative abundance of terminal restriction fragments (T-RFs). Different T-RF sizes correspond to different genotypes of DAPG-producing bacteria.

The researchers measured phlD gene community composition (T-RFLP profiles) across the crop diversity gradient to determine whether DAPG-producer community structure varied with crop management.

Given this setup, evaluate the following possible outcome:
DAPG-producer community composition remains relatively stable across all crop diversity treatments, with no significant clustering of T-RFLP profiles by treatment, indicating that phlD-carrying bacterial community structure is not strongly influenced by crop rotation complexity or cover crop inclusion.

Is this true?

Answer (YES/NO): NO